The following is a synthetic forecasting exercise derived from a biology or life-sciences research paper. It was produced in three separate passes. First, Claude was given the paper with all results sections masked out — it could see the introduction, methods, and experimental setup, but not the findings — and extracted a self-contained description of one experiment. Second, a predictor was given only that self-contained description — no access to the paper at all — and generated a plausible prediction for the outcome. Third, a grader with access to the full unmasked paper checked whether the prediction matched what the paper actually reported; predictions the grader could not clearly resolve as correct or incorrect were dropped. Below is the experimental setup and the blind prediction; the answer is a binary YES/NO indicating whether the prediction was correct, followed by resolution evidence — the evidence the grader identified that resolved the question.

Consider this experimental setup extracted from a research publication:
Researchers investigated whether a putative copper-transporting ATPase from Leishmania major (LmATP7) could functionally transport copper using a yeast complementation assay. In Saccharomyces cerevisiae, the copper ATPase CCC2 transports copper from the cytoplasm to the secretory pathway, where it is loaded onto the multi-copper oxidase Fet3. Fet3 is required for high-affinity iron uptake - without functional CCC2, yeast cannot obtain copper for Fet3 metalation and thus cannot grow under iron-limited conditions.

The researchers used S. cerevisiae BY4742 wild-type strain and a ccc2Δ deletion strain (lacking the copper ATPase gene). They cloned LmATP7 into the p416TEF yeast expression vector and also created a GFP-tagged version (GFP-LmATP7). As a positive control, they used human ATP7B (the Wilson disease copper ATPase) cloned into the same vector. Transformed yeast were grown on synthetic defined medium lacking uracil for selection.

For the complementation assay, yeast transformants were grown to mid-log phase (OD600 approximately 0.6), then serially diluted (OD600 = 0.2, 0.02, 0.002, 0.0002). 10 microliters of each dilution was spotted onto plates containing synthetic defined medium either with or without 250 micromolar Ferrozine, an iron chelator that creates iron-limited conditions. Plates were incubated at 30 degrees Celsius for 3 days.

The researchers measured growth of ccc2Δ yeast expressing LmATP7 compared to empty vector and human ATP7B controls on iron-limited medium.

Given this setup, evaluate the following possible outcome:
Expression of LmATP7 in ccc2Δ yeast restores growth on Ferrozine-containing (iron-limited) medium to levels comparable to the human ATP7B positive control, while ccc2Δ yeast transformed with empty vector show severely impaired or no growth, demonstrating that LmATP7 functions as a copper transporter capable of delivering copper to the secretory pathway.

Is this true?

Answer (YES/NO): NO